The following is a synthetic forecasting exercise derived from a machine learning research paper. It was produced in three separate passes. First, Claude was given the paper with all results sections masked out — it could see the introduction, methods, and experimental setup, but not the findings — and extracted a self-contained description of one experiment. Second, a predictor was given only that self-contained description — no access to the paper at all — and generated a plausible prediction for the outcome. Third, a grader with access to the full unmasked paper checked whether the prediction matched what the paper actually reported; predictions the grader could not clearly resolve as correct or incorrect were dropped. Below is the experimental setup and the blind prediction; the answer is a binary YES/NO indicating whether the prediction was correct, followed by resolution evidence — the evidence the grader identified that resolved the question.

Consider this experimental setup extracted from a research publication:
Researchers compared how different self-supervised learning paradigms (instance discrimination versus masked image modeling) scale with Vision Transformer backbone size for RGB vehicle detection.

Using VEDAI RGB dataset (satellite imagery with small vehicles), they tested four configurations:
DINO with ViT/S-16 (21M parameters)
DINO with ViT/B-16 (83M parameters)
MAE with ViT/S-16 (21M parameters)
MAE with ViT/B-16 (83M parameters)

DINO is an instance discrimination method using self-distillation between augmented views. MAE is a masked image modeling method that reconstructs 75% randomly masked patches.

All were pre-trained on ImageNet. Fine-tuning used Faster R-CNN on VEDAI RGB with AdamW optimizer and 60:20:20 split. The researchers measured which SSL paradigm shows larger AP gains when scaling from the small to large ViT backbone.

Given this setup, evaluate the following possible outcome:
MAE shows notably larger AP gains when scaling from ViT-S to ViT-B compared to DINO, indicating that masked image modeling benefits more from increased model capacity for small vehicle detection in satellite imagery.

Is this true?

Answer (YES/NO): NO